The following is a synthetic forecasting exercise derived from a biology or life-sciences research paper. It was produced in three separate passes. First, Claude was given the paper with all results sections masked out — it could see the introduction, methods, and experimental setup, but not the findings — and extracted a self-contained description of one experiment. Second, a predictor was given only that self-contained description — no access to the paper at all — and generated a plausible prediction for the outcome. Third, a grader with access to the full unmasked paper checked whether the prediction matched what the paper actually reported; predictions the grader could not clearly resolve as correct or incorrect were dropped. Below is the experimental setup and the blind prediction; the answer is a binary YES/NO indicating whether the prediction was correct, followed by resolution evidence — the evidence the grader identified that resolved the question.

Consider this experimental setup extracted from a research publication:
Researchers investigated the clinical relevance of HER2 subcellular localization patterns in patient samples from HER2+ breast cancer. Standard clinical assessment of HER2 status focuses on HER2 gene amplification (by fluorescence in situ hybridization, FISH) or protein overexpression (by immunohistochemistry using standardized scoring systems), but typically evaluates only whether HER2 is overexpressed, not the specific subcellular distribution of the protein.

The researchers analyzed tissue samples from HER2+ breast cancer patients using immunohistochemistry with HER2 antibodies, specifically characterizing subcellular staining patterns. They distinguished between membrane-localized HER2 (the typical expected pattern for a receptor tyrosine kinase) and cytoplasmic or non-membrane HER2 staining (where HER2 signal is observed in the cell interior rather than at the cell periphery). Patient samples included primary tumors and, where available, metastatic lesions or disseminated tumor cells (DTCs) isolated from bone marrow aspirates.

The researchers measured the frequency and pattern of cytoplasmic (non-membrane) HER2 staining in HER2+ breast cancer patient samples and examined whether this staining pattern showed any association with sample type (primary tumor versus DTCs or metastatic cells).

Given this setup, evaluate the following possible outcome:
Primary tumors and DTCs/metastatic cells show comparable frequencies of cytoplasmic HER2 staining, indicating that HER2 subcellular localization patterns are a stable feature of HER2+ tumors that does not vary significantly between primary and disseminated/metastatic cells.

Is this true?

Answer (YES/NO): NO